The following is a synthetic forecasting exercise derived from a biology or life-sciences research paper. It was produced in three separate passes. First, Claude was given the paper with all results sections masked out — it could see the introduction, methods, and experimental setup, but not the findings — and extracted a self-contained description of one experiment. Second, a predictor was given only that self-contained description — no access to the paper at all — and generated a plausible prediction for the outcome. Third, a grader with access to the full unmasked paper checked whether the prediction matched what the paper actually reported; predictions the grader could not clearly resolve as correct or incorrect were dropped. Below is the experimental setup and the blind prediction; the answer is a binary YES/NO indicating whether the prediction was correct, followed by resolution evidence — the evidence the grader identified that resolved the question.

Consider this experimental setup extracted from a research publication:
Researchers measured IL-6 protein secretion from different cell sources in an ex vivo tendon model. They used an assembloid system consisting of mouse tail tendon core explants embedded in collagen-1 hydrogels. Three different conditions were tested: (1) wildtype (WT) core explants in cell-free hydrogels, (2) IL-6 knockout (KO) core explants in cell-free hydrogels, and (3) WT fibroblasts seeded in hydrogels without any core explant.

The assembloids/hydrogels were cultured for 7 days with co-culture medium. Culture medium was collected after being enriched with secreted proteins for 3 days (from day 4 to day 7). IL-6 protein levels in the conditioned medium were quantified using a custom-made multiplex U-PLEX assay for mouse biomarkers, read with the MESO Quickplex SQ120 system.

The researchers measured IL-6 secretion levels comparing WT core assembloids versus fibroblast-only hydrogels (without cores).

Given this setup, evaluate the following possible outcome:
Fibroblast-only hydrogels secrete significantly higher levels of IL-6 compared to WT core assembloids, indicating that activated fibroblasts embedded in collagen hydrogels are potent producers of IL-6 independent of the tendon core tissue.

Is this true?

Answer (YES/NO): NO